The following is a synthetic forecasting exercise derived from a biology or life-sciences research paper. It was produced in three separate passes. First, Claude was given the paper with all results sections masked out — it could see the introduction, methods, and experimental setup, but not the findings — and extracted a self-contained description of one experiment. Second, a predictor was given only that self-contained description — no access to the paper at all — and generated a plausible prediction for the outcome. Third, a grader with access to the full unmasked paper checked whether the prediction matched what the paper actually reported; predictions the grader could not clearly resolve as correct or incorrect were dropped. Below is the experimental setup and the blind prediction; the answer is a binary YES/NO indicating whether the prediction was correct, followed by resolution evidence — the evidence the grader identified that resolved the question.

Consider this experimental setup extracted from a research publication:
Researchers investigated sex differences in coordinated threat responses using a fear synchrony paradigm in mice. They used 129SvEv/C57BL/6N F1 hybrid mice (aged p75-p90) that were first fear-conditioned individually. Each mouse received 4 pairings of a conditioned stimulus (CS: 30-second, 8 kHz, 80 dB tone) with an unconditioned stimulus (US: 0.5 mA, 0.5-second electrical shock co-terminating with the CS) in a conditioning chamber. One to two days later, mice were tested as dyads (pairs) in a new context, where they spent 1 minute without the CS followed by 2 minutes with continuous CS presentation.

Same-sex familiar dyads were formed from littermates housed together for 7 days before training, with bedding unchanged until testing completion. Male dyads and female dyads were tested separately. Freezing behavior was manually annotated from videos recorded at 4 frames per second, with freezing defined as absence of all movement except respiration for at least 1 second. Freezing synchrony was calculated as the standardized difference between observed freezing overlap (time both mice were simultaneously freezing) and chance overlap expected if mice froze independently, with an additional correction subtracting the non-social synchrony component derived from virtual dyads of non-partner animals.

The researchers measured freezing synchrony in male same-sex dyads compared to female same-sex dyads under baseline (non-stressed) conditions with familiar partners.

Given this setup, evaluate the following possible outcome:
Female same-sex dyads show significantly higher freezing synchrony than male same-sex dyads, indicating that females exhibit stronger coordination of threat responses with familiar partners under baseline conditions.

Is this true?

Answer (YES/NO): NO